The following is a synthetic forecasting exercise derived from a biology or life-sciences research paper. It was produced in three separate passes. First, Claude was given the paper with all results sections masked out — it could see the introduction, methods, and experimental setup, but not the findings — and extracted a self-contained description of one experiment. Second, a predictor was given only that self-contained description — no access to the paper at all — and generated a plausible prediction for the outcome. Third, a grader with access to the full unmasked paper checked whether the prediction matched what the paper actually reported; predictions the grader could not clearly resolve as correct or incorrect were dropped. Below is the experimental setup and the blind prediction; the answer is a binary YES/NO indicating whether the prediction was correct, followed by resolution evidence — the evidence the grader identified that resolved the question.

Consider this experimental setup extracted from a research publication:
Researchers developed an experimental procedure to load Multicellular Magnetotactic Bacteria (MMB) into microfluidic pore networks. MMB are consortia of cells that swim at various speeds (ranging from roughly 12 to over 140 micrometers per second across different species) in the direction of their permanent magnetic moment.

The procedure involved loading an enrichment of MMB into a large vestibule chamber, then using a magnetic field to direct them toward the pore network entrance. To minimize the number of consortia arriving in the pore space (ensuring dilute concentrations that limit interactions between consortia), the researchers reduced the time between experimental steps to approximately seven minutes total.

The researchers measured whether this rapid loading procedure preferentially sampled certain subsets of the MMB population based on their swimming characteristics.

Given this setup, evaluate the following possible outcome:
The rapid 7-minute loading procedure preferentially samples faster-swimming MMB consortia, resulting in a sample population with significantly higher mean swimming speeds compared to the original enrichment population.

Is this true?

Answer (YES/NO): YES